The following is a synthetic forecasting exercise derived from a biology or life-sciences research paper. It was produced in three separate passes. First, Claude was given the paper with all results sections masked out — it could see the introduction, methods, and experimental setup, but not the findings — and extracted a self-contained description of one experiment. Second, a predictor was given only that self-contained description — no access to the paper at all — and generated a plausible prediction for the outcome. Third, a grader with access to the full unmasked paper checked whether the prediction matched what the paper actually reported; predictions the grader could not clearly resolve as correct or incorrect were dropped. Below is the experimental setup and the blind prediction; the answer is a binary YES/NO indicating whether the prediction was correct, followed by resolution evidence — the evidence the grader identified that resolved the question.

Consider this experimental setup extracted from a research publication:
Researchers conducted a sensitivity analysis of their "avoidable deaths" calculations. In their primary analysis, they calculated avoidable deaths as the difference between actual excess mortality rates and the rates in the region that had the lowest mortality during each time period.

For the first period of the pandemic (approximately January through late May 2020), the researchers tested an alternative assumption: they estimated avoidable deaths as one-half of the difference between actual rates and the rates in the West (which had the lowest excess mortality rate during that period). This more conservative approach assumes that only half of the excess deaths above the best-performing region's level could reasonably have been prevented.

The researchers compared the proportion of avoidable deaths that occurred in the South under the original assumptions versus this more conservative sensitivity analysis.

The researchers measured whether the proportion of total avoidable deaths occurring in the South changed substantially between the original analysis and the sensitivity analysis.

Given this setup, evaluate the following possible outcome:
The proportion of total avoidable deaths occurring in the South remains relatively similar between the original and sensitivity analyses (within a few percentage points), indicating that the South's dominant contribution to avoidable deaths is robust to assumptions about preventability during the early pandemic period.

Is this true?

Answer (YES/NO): NO